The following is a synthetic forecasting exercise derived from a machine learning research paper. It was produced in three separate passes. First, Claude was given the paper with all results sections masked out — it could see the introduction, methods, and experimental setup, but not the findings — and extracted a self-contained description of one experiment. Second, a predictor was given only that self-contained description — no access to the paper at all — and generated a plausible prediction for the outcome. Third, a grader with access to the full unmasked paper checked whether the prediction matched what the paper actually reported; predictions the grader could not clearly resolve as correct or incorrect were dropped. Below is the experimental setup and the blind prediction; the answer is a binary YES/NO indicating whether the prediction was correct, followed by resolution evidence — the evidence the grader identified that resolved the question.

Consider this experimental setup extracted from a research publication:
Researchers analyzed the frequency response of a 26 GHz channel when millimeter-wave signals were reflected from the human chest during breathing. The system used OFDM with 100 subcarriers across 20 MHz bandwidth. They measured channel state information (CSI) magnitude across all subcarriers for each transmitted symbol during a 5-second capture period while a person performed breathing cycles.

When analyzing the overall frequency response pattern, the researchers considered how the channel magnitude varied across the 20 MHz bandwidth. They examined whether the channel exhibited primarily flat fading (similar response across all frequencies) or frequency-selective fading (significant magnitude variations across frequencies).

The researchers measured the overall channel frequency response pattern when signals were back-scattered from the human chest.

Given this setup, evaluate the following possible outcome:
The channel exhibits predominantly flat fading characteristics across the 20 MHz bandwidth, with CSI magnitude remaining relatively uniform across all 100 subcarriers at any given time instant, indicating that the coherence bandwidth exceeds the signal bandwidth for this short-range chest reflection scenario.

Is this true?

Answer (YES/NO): NO